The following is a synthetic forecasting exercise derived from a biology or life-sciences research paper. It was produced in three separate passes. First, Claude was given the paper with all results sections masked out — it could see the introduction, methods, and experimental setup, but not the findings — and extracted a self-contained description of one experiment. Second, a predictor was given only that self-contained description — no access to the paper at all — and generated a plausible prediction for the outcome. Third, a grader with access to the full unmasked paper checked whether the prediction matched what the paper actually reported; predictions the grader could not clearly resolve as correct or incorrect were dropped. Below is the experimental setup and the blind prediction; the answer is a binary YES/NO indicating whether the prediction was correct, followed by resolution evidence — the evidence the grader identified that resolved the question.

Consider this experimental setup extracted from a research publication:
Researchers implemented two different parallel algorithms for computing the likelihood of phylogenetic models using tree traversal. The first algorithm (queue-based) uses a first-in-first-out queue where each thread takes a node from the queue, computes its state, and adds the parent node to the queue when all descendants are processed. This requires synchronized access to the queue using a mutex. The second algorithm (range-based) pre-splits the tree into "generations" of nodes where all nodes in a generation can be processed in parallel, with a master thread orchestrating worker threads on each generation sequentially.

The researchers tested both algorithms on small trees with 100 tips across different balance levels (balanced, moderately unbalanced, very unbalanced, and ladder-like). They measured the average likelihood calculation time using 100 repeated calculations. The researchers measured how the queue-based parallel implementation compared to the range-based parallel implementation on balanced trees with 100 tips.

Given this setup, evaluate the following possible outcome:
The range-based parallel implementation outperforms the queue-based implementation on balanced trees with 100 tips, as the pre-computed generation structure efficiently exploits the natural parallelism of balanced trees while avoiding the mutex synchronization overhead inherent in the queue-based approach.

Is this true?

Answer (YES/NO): YES